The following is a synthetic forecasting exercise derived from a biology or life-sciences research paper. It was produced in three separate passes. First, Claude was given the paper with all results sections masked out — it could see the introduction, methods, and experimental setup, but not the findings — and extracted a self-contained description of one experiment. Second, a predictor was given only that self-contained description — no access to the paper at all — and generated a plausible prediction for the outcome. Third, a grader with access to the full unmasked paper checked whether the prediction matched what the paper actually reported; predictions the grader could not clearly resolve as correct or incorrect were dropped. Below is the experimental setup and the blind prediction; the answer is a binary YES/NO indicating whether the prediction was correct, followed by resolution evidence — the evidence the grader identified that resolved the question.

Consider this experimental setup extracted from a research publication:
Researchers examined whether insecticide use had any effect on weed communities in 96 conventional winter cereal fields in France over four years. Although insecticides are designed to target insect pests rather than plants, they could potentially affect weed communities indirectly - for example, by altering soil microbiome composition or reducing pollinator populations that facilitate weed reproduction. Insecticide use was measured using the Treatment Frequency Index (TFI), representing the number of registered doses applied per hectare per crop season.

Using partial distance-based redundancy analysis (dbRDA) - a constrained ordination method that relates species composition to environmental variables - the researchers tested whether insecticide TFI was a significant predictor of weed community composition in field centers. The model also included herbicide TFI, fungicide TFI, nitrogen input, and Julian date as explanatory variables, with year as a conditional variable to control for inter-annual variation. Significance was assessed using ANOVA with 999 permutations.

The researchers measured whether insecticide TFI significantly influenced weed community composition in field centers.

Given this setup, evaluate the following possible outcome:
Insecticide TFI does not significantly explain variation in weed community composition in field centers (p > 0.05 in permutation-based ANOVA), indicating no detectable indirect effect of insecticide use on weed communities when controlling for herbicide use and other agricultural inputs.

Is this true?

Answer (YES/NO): YES